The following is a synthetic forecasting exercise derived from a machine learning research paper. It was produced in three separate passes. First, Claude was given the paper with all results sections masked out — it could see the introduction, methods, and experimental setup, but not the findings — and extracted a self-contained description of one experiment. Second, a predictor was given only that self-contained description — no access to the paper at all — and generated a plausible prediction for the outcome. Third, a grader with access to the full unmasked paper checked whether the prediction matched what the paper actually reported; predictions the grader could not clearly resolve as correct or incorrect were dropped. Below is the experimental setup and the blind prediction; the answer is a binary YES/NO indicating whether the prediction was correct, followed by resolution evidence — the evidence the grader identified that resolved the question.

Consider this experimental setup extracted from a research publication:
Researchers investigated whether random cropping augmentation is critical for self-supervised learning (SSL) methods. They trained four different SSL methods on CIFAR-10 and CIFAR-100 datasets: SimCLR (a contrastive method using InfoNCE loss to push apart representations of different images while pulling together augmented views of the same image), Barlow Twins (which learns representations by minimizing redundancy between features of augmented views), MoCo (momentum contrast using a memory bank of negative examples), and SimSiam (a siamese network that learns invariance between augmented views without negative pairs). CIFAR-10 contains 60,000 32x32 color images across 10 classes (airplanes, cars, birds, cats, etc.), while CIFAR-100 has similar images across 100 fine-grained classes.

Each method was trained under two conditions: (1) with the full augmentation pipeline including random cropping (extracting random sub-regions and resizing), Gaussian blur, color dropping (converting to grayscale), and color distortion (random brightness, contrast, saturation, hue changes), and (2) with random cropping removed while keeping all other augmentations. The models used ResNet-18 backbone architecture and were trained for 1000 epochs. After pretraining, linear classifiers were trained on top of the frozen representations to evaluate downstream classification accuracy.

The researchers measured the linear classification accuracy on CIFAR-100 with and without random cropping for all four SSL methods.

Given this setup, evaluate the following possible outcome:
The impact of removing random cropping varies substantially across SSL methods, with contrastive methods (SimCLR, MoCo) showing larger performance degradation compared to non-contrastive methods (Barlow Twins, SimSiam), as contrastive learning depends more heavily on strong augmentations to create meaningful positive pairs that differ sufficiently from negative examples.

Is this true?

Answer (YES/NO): NO